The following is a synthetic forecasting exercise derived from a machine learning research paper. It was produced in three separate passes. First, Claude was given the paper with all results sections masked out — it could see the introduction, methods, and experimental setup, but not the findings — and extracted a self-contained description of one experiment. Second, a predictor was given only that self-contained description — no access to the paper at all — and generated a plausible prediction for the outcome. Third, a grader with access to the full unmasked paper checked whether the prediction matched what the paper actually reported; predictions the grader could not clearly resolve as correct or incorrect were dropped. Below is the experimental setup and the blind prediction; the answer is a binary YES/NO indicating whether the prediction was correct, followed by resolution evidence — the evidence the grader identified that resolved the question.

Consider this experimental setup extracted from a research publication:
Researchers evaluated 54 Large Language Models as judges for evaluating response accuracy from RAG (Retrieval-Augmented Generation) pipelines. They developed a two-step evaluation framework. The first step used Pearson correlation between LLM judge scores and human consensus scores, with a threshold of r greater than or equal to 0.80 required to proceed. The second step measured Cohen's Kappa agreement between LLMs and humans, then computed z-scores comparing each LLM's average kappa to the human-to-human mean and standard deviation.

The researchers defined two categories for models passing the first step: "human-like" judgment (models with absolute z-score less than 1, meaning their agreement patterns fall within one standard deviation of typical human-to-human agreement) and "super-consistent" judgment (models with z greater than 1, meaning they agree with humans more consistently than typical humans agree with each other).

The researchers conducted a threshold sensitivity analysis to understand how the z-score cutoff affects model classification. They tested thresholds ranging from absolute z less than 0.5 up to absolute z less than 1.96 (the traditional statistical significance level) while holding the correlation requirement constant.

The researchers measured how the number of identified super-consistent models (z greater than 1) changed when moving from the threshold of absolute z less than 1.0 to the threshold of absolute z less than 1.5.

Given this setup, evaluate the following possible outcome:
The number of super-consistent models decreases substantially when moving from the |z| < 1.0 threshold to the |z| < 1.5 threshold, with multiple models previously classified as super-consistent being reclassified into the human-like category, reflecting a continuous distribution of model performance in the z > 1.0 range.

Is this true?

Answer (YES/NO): YES